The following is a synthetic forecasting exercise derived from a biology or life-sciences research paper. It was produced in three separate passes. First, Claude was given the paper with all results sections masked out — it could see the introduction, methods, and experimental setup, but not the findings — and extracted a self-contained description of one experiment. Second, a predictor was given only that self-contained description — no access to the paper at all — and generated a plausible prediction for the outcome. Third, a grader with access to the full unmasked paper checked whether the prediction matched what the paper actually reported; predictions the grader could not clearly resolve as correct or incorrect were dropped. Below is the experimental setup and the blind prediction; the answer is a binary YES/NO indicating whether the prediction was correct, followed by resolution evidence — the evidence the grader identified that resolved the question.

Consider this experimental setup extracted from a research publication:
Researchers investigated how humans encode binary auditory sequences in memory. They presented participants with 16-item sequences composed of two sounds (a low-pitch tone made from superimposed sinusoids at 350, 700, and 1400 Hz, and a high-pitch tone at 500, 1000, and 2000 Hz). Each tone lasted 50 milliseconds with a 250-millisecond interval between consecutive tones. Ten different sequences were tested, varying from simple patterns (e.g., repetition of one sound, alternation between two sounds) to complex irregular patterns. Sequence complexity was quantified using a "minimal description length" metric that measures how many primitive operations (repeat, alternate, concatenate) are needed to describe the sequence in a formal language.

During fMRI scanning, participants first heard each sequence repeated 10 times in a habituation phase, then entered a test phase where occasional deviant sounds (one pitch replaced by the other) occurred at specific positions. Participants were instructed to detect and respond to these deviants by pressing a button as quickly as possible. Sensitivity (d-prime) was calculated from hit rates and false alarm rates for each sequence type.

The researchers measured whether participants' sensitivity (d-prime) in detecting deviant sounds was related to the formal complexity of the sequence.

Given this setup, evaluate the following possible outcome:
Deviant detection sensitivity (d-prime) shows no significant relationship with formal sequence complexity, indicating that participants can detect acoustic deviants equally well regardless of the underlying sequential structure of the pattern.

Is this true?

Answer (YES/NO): NO